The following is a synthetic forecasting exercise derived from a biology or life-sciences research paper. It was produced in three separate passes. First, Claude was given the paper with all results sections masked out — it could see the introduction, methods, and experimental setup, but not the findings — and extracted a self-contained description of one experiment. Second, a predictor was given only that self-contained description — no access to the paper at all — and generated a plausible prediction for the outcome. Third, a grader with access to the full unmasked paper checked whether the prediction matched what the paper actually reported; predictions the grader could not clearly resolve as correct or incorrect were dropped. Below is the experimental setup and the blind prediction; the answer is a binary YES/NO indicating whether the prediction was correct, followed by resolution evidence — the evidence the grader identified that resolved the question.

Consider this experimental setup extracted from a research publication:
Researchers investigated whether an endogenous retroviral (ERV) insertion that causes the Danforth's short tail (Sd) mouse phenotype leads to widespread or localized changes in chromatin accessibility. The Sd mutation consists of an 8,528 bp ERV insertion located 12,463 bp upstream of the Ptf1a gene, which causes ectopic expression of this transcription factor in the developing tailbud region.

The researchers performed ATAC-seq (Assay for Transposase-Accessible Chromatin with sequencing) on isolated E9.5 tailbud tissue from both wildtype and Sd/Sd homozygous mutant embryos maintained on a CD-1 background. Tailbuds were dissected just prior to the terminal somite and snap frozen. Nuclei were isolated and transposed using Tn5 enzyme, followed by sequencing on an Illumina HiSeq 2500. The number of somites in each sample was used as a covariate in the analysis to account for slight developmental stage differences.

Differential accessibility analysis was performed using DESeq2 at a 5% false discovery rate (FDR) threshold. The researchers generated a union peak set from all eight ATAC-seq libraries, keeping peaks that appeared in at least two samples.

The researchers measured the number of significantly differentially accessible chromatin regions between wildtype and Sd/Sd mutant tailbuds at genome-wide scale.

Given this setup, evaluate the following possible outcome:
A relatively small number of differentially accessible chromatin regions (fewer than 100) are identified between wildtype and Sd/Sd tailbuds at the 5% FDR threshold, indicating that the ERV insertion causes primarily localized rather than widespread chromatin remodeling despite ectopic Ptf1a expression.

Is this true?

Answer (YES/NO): YES